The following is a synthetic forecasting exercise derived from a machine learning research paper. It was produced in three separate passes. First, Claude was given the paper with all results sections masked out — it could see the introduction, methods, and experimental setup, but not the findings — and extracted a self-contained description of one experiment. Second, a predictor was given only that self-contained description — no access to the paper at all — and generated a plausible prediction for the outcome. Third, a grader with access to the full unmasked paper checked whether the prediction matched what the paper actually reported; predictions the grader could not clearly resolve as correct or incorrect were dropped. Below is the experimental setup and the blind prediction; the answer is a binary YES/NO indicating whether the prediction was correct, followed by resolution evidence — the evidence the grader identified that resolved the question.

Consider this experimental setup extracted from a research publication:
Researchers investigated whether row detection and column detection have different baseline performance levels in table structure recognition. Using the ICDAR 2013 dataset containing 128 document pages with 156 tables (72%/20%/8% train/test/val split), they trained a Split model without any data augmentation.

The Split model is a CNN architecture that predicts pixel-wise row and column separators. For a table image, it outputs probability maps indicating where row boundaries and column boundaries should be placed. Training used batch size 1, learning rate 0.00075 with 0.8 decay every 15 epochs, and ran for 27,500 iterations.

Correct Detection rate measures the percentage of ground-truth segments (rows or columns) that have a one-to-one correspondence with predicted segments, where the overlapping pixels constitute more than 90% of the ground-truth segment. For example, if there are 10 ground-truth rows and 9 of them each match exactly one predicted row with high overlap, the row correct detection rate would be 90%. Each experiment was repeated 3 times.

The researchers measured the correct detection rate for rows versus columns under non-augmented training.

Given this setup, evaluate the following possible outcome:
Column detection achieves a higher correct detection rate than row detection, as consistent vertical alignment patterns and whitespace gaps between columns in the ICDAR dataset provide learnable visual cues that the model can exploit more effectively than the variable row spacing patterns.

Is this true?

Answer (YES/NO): NO